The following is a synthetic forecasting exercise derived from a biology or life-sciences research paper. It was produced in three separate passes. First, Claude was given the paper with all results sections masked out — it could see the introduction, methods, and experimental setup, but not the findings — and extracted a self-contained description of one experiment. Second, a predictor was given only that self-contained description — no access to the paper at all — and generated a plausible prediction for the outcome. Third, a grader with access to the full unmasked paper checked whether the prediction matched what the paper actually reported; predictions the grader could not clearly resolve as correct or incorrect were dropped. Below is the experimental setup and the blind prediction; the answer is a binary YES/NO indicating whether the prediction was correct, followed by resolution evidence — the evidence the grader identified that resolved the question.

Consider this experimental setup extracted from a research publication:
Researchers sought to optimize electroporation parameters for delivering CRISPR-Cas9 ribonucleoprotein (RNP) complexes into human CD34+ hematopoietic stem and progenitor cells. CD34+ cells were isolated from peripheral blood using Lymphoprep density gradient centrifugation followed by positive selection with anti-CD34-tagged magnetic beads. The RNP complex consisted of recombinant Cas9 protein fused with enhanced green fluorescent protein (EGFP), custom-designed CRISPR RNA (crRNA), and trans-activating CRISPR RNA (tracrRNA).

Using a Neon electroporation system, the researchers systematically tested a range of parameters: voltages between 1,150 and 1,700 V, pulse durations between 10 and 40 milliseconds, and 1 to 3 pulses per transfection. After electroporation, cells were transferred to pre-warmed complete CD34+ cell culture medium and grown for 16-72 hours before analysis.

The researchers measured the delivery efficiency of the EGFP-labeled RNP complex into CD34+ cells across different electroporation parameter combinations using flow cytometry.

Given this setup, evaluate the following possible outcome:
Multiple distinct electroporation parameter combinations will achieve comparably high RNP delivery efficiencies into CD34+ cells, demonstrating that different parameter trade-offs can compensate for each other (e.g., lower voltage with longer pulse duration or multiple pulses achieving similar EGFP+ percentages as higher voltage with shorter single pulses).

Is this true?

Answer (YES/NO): NO